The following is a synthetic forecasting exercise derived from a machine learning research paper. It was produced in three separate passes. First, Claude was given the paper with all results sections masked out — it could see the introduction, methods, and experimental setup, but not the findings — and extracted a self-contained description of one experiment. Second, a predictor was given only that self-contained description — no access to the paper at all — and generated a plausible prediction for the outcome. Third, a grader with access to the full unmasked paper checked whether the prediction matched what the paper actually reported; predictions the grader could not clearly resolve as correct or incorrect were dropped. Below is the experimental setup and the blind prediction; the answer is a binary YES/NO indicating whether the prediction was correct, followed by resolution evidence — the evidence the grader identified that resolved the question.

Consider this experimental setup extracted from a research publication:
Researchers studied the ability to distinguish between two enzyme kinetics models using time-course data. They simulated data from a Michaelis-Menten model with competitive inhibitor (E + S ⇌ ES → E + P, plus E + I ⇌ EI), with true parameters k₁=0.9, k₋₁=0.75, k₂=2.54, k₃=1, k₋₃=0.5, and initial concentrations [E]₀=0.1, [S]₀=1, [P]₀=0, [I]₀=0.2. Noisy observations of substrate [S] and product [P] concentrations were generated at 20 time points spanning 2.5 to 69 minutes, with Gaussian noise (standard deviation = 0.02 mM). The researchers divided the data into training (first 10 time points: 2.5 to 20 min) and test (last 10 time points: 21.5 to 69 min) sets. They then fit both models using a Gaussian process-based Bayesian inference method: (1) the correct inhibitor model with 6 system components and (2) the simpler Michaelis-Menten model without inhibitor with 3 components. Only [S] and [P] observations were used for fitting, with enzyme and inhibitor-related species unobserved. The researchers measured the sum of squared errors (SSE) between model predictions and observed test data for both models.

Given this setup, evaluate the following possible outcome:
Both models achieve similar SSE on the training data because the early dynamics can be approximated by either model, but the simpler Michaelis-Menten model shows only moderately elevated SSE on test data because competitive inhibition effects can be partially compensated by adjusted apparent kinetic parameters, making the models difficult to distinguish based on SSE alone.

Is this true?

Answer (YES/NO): NO